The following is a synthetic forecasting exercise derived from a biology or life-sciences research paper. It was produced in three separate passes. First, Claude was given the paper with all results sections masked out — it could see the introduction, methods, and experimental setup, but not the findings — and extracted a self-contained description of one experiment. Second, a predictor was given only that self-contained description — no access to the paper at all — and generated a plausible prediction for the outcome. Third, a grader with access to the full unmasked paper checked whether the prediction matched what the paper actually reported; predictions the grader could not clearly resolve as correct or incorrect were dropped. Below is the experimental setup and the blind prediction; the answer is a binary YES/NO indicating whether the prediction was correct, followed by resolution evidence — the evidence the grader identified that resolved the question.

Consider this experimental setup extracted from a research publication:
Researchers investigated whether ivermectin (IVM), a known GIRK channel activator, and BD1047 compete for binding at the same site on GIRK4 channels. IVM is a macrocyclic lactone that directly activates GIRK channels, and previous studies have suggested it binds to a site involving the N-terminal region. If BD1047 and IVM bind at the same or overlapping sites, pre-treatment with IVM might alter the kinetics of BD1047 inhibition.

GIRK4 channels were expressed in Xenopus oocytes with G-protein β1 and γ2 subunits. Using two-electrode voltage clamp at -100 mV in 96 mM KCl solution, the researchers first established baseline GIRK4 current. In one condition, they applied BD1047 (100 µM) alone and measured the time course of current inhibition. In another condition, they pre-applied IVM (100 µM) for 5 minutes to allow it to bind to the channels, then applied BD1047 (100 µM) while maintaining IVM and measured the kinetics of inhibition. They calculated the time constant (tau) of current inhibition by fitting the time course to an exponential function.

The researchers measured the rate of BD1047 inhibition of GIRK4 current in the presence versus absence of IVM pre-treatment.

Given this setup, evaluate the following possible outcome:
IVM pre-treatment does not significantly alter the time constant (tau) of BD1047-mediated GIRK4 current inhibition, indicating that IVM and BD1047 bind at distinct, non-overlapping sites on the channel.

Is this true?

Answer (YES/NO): NO